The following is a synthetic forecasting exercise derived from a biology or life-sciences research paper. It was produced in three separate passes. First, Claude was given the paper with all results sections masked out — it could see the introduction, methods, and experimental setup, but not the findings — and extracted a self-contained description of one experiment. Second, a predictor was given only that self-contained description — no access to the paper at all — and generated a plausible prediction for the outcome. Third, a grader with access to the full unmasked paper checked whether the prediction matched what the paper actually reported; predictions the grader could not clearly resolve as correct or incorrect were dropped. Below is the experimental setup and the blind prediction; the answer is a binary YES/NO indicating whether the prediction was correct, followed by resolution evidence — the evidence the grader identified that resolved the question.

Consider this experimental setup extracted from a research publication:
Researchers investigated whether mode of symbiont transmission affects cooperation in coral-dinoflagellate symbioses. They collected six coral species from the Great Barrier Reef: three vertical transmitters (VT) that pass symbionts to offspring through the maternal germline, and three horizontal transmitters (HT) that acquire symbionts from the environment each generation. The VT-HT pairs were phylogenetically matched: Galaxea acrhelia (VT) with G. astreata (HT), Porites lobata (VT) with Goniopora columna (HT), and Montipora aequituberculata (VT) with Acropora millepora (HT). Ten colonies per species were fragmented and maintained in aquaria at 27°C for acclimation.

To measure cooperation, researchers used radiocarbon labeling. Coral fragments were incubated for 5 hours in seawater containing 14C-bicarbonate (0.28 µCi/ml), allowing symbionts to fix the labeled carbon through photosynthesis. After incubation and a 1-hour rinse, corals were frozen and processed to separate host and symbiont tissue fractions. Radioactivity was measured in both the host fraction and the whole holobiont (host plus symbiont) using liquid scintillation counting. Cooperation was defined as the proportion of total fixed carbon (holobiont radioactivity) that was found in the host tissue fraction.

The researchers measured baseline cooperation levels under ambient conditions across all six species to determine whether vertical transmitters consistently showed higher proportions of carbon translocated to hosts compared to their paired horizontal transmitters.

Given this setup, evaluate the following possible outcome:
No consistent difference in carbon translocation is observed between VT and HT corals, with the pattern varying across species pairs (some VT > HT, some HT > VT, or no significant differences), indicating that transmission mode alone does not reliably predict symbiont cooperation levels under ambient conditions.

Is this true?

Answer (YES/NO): YES